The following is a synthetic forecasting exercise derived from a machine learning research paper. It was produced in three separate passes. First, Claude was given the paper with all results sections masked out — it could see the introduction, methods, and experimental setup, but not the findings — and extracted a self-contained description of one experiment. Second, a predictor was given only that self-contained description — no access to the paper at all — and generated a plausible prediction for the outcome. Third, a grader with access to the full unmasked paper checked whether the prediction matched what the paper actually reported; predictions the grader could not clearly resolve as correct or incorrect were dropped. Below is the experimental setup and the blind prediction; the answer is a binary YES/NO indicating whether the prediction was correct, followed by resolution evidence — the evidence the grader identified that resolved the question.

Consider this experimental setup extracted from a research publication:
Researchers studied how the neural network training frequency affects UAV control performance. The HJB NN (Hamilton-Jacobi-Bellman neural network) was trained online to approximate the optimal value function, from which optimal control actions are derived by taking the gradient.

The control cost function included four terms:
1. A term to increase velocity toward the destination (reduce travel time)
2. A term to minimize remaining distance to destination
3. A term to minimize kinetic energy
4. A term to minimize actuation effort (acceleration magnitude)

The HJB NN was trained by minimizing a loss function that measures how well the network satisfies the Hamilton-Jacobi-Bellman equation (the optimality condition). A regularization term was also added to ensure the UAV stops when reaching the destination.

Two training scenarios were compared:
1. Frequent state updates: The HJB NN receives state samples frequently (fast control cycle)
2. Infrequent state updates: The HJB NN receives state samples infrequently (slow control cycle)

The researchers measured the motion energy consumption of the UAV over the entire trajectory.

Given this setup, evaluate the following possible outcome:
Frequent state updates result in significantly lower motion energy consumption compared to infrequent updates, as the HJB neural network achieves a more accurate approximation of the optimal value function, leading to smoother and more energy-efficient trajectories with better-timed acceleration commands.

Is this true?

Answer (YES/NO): NO